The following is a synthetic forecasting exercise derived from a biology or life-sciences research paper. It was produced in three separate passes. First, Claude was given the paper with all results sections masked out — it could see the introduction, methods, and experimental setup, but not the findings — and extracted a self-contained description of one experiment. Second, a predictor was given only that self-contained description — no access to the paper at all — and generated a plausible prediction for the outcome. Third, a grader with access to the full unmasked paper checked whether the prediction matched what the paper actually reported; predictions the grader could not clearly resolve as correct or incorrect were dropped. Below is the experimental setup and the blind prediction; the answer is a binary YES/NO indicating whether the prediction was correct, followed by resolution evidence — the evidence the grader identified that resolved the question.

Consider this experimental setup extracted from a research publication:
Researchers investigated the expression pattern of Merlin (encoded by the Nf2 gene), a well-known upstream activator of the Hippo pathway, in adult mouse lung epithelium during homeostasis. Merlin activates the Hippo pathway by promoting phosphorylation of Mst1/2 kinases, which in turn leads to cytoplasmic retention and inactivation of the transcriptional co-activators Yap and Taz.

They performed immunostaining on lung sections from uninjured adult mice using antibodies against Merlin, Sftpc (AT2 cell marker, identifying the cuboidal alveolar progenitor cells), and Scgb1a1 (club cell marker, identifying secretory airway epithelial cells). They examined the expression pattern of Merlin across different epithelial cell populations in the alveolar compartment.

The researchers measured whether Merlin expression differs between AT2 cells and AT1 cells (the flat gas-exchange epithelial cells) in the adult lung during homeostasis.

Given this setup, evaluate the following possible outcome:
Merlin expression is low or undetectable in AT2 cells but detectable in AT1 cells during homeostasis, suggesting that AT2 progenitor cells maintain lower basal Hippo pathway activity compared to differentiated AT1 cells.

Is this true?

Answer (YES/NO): NO